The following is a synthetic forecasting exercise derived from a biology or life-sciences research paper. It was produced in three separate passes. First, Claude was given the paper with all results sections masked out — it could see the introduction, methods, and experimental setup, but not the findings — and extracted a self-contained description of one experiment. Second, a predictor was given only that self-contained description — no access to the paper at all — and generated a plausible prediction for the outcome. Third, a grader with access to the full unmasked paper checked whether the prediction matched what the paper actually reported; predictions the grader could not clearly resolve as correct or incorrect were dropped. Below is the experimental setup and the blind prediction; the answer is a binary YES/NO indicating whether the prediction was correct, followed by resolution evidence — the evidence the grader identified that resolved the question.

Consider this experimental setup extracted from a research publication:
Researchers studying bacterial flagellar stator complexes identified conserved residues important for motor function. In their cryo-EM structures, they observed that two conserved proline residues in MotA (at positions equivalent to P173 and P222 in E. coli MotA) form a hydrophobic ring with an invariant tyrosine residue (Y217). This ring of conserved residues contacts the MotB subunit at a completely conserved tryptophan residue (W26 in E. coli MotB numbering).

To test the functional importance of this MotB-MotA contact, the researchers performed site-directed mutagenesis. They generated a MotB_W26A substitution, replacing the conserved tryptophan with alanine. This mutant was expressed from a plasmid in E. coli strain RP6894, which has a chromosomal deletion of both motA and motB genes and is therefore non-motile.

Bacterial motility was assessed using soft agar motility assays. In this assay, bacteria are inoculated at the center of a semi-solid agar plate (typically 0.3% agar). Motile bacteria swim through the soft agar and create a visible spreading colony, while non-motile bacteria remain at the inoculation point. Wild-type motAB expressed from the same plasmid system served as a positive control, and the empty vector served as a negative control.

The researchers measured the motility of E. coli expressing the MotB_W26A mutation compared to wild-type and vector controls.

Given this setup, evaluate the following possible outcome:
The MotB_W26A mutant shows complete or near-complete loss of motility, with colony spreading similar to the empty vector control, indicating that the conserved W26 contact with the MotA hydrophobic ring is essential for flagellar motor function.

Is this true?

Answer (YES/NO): YES